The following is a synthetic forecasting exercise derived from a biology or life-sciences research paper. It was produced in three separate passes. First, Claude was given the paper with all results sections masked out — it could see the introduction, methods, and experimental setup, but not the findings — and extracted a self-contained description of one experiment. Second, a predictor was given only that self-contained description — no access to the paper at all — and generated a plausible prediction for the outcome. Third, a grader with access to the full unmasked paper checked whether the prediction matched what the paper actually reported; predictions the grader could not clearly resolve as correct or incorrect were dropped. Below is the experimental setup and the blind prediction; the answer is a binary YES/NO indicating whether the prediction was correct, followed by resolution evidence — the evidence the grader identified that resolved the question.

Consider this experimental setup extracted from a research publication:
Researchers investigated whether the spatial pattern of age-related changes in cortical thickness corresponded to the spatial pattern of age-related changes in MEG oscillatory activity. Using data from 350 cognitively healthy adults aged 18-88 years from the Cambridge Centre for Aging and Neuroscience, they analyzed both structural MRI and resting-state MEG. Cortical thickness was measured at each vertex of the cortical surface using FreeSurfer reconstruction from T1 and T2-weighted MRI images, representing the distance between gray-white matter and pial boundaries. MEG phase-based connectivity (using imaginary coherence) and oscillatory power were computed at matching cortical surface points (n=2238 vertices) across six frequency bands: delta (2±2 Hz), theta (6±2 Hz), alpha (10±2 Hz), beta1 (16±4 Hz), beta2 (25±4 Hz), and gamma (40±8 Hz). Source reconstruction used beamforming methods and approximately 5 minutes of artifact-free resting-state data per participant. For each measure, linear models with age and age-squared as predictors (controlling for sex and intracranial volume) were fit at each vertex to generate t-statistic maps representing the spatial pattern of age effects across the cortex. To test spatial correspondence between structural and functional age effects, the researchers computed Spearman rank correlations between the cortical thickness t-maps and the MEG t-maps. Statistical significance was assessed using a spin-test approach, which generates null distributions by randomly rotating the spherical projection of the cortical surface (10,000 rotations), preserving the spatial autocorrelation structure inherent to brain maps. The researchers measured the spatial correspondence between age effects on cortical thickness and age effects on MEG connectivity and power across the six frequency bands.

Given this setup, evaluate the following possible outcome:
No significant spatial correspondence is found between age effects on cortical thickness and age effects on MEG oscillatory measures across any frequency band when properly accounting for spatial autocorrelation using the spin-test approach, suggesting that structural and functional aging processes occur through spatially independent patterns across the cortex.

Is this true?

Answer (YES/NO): NO